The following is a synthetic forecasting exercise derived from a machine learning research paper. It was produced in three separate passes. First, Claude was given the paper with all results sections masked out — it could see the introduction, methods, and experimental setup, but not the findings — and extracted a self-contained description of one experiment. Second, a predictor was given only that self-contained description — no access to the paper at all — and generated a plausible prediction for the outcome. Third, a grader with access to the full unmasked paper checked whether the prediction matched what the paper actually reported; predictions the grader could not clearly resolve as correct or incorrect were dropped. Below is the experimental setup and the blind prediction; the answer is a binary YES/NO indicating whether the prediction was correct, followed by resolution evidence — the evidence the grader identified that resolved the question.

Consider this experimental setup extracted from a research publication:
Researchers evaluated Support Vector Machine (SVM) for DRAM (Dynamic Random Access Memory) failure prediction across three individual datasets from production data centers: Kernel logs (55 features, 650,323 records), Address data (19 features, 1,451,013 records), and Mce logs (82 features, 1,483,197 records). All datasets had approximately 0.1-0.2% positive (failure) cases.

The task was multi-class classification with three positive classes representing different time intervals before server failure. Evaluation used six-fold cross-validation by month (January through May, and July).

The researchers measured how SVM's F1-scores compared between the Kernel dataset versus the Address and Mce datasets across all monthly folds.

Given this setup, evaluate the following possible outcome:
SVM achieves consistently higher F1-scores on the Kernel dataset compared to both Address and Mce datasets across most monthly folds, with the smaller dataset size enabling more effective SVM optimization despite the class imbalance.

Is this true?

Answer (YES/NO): NO